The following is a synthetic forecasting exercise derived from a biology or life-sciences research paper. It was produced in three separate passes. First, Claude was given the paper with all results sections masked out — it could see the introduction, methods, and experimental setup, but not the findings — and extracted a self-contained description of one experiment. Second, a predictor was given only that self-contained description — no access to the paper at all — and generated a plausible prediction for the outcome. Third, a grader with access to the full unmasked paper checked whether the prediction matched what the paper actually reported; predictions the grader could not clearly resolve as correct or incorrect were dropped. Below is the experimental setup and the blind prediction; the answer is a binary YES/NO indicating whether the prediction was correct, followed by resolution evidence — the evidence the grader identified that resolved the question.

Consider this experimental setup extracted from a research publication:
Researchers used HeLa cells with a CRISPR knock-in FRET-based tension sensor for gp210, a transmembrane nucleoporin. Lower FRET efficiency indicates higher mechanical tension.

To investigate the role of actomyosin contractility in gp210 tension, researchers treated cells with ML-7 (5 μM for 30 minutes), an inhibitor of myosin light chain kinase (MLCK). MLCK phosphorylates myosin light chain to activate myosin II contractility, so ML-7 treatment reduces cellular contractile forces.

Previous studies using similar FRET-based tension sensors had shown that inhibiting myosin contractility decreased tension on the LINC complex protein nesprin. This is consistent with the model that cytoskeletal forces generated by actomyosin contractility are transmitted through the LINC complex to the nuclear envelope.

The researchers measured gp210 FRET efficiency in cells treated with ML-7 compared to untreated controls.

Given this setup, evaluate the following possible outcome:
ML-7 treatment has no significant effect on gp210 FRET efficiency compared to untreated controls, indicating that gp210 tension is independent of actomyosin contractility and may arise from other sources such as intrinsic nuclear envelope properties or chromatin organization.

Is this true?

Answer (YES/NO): NO